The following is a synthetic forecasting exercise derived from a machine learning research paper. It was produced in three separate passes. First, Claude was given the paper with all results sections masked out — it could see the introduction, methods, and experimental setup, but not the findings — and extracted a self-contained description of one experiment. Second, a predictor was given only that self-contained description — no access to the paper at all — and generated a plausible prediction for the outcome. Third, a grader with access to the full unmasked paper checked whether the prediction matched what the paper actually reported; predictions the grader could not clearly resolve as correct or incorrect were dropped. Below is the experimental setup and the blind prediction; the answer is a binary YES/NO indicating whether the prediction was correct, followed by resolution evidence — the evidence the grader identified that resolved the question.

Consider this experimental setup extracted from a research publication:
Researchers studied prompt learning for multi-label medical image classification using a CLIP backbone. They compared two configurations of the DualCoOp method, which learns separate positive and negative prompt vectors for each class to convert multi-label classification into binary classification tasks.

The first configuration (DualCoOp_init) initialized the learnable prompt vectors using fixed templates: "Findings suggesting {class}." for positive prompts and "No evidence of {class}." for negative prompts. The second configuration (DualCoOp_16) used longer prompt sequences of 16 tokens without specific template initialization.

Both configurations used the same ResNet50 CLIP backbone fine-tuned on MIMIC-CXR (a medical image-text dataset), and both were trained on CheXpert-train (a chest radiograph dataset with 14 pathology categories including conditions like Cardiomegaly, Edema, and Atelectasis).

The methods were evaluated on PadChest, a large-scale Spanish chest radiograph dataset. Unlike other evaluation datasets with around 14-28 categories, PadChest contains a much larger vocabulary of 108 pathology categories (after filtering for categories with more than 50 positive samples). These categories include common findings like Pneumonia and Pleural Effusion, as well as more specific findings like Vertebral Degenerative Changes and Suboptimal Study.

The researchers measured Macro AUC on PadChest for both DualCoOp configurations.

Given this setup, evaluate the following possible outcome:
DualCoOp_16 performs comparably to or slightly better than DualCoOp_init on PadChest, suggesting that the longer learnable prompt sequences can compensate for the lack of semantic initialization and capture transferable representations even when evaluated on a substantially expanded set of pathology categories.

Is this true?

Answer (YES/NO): NO